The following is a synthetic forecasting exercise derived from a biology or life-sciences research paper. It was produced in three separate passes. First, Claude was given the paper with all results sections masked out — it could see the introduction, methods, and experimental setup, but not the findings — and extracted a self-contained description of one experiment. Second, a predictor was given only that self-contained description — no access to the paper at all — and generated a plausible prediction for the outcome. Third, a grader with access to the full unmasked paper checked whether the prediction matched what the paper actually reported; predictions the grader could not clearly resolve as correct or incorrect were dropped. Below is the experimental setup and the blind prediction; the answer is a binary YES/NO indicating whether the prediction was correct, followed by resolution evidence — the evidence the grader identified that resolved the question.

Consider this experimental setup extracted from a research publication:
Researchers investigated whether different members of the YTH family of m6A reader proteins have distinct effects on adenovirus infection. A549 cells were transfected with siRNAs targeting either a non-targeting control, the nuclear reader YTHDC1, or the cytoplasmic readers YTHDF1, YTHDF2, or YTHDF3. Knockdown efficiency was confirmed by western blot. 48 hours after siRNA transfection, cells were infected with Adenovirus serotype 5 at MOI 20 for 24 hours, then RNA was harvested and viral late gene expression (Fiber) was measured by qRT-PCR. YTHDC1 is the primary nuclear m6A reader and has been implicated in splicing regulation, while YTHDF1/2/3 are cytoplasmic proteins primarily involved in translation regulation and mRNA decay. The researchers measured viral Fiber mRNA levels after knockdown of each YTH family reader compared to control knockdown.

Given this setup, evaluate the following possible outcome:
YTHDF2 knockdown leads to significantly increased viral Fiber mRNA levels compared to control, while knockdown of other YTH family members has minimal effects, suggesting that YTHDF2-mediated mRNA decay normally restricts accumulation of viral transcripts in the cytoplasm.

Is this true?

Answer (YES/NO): NO